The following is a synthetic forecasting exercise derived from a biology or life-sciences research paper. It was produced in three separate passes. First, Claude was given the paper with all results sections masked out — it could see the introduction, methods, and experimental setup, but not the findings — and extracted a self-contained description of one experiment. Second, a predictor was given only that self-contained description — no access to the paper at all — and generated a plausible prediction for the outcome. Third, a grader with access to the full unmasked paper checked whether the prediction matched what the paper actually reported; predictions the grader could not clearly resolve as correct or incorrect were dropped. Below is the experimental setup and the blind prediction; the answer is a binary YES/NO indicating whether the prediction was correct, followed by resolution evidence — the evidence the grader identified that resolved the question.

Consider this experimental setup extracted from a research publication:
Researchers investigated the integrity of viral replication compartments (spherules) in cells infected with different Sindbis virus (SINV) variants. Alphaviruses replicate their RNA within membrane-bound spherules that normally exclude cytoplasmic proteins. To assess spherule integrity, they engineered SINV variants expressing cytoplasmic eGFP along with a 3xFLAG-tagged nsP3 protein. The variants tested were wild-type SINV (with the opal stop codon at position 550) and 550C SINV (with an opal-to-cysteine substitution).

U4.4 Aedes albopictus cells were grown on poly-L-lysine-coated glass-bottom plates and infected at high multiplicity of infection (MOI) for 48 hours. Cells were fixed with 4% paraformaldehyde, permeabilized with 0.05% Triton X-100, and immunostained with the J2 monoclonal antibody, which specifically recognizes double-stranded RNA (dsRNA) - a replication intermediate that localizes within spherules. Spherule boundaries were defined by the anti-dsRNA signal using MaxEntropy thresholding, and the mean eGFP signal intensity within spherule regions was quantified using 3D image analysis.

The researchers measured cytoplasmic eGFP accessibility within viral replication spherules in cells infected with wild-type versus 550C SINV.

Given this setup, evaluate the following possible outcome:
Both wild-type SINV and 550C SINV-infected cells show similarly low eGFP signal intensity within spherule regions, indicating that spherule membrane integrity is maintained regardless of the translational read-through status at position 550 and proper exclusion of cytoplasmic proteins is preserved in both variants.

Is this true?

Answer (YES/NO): NO